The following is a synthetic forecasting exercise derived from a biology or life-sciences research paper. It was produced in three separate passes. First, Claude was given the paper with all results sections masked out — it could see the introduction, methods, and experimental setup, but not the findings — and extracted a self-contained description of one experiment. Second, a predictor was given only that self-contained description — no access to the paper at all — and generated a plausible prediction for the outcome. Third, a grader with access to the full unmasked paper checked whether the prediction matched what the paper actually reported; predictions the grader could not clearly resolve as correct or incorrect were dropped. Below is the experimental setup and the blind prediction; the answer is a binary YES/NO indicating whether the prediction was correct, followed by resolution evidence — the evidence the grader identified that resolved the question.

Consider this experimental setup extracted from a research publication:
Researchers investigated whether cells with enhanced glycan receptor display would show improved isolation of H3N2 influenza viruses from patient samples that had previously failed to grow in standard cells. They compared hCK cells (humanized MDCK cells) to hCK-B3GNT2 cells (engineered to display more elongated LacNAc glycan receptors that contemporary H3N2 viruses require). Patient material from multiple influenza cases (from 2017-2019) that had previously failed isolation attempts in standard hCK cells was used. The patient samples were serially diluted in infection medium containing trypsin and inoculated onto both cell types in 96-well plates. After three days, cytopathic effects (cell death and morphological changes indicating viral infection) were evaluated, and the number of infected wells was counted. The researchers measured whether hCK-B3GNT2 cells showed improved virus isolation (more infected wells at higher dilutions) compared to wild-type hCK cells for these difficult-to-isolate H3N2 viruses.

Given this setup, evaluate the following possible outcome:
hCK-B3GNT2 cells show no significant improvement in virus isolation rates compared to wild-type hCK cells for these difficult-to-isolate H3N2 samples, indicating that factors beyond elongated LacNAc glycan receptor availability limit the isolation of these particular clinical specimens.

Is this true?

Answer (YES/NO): YES